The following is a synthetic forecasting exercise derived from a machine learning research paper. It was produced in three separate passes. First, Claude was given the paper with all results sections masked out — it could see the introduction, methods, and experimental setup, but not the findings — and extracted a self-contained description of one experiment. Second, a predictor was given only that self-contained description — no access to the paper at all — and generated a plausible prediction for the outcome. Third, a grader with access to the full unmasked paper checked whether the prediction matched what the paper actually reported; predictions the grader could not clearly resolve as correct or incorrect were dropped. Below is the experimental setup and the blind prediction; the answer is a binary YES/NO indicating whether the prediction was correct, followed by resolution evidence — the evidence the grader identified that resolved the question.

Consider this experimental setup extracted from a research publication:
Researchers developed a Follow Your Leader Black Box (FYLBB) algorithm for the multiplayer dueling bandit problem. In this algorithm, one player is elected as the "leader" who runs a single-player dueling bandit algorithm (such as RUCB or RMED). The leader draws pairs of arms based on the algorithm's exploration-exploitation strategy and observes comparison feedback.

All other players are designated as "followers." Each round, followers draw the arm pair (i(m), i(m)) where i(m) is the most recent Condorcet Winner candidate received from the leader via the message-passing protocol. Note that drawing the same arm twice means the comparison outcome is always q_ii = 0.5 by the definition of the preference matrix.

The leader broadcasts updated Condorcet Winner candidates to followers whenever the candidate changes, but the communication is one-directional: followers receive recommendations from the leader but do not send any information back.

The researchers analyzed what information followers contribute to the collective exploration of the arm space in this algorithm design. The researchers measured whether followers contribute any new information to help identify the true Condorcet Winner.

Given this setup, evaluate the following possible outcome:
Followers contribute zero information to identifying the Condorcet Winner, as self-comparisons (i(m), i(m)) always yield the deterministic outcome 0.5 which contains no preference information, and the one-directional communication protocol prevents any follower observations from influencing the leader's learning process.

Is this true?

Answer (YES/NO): YES